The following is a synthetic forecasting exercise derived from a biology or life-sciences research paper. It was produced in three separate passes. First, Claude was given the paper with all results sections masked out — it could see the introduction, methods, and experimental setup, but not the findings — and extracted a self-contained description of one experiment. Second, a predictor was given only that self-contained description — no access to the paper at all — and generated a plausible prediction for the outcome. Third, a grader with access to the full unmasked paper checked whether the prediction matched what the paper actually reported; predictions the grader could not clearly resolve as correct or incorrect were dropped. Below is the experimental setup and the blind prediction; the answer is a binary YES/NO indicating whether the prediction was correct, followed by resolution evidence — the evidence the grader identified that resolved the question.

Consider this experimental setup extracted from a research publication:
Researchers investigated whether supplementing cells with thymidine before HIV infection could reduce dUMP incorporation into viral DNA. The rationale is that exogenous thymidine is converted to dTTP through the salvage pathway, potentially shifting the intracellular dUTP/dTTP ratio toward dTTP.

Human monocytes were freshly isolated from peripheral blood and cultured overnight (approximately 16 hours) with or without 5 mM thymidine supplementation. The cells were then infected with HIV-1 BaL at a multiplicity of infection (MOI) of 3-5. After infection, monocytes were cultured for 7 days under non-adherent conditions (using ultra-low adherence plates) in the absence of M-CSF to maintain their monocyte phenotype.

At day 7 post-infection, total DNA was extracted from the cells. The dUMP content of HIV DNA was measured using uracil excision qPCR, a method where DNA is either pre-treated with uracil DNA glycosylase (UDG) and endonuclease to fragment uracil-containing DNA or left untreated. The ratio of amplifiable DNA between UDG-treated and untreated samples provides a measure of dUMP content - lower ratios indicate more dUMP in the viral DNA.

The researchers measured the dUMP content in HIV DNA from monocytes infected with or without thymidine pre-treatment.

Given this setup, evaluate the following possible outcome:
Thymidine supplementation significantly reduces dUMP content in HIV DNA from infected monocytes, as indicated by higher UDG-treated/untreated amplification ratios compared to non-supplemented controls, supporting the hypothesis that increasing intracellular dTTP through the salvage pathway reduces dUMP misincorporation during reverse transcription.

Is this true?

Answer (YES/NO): YES